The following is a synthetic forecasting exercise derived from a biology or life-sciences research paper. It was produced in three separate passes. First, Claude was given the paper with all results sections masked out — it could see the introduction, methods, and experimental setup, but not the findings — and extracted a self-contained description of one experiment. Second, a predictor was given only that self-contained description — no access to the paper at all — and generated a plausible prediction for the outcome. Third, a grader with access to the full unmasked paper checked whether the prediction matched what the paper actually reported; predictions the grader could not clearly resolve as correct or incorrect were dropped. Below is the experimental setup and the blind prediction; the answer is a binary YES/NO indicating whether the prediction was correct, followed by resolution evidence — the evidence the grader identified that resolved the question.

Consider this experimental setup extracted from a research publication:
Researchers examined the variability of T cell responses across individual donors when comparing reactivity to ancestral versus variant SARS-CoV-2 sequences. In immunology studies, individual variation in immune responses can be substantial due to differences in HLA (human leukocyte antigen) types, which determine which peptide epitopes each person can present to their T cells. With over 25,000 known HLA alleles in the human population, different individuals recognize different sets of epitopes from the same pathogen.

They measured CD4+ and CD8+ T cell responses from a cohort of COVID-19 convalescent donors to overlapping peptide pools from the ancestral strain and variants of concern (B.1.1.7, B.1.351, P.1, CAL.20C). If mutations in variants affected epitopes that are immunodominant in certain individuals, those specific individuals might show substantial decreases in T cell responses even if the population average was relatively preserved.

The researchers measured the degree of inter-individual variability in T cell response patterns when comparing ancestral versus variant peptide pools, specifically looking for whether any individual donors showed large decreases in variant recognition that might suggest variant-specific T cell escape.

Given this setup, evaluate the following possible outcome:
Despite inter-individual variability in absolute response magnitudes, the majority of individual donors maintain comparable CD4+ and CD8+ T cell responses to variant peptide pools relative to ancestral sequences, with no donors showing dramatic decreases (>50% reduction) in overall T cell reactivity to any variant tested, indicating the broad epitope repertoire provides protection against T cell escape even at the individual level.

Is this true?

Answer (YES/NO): YES